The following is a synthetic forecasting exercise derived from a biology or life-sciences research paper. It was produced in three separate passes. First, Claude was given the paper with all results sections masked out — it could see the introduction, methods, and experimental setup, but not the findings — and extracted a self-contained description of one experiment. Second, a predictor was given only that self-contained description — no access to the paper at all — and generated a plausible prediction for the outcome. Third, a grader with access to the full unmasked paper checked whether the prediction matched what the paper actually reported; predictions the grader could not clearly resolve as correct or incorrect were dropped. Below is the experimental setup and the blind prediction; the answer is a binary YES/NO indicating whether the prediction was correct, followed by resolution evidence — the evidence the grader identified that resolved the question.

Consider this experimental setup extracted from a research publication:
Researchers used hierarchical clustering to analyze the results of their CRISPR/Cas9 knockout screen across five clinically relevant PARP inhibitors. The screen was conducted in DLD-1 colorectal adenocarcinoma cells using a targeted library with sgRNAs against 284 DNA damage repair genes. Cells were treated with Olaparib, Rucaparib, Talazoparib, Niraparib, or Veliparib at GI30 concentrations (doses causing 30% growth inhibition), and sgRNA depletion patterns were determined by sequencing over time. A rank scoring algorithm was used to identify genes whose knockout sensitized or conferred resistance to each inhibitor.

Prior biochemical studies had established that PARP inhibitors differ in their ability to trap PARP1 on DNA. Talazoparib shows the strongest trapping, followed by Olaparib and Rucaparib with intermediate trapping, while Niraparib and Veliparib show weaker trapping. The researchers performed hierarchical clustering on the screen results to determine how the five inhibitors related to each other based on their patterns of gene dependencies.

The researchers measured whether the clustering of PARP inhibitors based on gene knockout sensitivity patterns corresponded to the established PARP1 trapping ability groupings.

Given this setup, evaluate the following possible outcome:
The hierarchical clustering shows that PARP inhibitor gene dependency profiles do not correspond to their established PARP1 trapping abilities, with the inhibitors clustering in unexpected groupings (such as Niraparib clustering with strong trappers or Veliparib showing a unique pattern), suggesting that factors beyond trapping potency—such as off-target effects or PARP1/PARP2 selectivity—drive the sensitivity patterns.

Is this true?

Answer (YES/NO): YES